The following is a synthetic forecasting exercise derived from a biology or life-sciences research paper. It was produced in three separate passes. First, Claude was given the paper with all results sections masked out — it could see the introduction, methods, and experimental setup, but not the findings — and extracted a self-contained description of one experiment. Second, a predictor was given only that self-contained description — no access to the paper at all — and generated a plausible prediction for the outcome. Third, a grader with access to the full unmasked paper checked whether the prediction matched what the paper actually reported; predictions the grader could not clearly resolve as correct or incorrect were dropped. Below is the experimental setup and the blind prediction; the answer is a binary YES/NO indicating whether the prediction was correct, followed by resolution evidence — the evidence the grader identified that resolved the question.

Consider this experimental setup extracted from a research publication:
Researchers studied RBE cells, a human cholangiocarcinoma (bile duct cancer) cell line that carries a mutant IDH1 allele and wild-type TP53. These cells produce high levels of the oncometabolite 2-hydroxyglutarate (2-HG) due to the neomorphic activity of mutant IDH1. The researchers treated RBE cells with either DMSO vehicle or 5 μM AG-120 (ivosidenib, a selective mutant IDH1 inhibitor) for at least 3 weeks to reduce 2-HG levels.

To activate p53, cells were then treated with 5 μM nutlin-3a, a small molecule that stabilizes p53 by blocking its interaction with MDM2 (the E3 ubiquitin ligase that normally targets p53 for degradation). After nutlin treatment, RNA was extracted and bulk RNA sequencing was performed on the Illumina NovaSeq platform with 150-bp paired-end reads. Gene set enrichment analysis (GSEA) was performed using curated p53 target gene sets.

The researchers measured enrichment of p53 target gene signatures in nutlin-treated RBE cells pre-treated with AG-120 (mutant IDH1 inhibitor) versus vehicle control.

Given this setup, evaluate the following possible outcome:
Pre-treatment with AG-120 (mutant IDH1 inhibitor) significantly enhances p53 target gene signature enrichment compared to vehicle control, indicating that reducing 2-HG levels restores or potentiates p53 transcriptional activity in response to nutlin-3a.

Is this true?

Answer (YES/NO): YES